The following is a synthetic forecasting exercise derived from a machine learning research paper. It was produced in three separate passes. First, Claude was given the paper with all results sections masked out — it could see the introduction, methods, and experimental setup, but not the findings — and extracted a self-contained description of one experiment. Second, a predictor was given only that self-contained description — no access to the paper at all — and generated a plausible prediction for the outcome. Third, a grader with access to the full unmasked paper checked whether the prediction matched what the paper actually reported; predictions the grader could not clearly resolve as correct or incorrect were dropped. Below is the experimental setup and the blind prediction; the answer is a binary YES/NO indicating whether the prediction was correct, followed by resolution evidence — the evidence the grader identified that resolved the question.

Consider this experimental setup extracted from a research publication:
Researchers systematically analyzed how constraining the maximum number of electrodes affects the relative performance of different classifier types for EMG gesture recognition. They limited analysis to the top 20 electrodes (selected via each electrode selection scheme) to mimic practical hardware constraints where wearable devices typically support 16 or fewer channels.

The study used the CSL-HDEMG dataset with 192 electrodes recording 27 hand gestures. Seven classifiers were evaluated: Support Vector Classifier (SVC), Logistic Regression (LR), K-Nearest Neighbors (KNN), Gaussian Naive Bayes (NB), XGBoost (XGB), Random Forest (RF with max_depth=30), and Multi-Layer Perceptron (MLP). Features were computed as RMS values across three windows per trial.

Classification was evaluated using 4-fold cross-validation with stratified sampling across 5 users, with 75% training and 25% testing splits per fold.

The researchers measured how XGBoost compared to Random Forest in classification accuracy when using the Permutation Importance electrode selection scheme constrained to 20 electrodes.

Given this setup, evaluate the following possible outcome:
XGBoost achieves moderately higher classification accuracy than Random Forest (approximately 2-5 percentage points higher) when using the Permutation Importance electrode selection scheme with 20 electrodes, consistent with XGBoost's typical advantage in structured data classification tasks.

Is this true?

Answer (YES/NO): NO